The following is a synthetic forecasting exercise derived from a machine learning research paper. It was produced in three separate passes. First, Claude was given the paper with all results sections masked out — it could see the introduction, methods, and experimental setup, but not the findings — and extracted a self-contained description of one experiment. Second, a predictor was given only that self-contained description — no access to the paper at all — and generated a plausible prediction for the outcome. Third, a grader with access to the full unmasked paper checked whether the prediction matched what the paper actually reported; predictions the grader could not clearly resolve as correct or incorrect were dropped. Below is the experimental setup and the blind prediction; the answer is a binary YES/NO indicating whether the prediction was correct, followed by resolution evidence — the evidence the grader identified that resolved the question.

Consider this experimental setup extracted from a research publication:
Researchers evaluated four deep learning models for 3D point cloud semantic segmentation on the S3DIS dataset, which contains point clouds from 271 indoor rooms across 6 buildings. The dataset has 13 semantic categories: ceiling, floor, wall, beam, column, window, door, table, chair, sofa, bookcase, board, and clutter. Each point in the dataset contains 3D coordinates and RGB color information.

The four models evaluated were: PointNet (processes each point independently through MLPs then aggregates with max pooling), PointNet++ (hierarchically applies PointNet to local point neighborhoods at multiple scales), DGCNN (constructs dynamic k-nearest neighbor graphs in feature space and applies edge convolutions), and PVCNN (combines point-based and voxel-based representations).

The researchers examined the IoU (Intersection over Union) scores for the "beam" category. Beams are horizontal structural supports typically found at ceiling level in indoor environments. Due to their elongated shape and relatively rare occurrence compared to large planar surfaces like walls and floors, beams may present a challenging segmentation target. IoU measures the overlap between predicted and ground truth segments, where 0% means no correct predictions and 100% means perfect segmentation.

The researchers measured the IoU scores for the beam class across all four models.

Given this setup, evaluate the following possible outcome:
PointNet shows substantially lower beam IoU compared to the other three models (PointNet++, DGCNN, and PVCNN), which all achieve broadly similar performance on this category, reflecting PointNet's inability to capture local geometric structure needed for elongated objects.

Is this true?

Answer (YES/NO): NO